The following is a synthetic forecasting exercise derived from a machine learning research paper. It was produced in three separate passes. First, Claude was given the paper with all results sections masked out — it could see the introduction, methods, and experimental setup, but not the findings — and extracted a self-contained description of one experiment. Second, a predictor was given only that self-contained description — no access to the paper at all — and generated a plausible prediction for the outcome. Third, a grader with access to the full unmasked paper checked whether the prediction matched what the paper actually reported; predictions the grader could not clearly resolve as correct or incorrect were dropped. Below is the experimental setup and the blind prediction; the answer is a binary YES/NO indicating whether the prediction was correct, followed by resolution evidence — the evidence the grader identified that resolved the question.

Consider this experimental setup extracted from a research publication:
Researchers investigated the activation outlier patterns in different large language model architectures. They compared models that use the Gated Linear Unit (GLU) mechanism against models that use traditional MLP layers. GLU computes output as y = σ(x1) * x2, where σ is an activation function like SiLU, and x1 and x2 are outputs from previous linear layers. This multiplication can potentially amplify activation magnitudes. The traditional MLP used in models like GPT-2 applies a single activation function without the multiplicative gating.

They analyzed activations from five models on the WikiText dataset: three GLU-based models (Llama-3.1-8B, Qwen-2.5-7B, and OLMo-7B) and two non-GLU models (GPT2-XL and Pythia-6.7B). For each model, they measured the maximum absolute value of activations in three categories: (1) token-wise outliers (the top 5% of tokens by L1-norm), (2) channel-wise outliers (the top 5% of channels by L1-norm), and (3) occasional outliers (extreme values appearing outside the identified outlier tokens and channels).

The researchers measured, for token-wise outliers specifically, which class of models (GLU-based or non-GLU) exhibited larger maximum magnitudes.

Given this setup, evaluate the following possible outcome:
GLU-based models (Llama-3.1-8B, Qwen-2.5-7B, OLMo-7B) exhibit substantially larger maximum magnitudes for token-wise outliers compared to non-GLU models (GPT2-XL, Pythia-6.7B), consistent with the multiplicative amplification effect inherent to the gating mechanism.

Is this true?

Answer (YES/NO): YES